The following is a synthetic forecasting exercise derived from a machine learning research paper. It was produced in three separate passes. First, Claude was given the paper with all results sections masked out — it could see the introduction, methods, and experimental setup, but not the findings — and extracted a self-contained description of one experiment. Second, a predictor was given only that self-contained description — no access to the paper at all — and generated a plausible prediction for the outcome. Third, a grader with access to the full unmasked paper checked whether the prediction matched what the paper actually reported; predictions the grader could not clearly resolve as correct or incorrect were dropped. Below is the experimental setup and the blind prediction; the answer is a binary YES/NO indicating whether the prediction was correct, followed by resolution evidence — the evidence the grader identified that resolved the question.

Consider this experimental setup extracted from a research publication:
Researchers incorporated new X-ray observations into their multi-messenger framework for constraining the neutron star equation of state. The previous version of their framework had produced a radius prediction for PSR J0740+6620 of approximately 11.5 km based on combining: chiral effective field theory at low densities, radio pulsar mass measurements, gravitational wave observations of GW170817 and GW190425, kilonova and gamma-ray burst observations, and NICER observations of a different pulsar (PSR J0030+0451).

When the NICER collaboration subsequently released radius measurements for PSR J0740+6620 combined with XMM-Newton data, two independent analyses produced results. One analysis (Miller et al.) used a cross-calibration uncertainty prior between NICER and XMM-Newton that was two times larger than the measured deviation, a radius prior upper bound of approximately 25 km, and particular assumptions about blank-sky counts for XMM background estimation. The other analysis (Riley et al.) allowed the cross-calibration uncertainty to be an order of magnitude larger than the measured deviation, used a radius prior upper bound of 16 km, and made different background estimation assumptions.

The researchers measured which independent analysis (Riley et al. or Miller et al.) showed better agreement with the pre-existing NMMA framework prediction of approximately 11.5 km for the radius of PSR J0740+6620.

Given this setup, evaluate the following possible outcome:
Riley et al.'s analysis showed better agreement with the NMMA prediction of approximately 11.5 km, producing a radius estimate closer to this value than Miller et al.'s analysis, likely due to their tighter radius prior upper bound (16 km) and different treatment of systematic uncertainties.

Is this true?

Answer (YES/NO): YES